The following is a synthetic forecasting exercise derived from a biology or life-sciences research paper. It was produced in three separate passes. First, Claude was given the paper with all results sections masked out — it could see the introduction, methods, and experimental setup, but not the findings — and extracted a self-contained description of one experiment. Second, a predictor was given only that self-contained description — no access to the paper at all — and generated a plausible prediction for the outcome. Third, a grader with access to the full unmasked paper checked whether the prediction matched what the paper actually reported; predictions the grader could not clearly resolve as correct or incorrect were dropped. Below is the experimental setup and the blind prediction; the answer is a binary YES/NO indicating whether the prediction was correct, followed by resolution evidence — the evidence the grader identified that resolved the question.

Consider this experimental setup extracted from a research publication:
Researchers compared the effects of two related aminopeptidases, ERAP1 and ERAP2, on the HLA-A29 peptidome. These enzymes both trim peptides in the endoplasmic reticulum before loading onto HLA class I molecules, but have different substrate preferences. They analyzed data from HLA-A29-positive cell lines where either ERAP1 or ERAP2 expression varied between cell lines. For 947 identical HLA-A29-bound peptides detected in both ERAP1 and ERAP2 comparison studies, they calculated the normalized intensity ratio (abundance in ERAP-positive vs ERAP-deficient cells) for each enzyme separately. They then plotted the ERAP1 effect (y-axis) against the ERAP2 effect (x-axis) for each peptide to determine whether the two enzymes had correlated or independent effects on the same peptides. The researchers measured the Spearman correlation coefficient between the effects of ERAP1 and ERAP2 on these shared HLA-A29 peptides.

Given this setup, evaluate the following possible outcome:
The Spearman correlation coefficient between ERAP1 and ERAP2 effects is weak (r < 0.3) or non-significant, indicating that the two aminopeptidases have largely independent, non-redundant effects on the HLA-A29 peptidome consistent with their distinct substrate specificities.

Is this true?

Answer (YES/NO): YES